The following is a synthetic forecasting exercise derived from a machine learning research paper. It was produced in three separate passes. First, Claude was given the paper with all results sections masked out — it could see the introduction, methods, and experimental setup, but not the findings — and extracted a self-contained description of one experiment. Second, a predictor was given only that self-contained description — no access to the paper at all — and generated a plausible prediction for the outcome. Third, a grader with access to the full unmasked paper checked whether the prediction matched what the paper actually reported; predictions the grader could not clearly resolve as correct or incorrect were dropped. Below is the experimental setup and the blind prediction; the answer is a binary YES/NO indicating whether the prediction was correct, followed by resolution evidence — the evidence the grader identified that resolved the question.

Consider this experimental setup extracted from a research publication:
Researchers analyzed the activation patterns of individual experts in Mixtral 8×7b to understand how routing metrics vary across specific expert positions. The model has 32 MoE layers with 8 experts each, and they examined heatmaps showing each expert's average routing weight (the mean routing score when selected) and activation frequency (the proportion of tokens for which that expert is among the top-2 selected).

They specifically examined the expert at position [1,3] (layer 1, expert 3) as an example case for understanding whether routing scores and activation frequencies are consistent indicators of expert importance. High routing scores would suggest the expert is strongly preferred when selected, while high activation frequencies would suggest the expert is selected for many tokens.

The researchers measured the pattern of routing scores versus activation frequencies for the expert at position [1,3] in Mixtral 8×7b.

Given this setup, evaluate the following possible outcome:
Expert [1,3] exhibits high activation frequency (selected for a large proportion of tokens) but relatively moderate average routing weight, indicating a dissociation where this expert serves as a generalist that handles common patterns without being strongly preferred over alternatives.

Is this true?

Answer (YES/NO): NO